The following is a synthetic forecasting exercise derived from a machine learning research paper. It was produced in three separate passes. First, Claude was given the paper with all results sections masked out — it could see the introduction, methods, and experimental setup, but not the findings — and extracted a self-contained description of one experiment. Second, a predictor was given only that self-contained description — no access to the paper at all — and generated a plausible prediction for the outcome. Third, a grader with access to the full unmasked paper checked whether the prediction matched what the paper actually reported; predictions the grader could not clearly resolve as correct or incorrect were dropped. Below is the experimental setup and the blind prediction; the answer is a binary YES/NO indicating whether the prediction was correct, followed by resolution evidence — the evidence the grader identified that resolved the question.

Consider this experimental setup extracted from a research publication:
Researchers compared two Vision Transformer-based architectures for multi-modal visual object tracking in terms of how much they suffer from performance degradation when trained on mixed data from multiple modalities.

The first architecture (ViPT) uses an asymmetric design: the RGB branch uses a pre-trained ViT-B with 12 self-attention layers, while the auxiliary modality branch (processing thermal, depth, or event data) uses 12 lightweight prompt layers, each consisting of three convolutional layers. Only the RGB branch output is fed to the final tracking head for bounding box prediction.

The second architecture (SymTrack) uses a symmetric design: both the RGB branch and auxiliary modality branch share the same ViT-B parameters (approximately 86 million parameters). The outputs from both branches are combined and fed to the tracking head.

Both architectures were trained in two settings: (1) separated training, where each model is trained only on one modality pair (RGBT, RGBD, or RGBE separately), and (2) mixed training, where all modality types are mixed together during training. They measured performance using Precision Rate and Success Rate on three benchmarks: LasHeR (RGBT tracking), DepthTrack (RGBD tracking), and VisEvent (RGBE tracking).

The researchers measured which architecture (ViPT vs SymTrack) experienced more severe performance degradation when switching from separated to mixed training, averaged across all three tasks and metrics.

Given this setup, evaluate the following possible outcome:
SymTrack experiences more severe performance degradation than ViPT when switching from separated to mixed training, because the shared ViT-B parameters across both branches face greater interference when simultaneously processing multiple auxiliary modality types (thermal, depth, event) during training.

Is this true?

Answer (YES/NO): NO